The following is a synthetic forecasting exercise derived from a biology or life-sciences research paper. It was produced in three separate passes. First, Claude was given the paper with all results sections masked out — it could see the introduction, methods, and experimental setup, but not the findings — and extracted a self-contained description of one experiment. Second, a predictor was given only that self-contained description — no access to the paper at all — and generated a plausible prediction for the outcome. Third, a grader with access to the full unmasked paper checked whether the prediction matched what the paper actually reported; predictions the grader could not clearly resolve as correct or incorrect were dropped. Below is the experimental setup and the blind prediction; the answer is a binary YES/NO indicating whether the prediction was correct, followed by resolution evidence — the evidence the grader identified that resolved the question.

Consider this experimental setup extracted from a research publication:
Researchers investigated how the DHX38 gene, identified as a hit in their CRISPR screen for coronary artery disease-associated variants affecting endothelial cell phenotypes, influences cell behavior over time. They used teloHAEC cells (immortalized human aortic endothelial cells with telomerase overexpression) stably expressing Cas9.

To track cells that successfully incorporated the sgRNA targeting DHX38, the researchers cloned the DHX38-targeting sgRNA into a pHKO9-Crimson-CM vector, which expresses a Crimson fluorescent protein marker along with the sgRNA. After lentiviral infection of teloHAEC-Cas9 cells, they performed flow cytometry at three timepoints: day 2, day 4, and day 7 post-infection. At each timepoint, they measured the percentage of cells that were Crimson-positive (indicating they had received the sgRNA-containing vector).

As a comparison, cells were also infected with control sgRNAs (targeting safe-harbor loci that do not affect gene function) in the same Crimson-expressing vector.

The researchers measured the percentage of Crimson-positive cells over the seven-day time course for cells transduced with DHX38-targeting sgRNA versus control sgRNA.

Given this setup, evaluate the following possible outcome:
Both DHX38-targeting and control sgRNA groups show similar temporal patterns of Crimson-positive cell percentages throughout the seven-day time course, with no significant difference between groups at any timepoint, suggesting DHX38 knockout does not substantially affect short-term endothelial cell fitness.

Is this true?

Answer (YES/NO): NO